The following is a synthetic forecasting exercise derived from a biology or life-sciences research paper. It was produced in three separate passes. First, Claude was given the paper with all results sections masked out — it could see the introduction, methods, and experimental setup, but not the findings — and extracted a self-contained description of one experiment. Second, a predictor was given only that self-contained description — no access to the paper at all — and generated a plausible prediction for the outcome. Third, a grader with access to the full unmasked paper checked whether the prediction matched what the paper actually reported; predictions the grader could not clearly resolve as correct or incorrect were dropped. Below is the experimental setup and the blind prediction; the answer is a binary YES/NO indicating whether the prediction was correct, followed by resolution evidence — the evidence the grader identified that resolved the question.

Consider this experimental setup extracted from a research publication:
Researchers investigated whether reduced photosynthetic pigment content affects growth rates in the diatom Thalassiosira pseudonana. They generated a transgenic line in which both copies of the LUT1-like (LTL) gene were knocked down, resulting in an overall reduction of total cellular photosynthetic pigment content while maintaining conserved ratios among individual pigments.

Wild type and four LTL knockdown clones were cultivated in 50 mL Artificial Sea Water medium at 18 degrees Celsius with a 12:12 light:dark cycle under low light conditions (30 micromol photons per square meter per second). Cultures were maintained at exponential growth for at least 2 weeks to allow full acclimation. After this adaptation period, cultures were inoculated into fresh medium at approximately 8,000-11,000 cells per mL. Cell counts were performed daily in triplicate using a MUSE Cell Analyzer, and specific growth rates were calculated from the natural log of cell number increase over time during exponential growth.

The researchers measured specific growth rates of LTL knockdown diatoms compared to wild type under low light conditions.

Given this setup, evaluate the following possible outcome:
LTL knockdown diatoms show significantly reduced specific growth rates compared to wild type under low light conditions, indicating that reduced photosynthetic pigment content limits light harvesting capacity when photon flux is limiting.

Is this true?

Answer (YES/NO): NO